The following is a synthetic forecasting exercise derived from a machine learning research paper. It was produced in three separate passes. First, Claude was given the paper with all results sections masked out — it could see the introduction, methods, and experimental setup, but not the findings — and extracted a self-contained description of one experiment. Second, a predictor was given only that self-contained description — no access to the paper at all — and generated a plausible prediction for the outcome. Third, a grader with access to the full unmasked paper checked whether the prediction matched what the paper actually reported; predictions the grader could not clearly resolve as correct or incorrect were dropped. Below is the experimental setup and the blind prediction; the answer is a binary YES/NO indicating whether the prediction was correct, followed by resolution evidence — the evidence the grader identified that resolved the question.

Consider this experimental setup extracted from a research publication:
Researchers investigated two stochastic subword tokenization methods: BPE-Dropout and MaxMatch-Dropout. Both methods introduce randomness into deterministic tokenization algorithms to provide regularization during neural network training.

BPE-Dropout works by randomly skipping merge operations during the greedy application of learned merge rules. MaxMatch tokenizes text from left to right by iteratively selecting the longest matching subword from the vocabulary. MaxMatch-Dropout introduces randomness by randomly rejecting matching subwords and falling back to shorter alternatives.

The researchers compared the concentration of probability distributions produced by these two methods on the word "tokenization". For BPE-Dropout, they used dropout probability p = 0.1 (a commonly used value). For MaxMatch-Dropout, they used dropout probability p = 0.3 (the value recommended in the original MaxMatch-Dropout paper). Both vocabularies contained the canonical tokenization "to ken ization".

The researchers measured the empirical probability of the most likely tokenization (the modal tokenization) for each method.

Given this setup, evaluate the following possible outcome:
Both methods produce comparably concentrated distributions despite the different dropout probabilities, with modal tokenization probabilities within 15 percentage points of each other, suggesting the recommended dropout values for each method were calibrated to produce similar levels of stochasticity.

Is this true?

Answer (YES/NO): NO